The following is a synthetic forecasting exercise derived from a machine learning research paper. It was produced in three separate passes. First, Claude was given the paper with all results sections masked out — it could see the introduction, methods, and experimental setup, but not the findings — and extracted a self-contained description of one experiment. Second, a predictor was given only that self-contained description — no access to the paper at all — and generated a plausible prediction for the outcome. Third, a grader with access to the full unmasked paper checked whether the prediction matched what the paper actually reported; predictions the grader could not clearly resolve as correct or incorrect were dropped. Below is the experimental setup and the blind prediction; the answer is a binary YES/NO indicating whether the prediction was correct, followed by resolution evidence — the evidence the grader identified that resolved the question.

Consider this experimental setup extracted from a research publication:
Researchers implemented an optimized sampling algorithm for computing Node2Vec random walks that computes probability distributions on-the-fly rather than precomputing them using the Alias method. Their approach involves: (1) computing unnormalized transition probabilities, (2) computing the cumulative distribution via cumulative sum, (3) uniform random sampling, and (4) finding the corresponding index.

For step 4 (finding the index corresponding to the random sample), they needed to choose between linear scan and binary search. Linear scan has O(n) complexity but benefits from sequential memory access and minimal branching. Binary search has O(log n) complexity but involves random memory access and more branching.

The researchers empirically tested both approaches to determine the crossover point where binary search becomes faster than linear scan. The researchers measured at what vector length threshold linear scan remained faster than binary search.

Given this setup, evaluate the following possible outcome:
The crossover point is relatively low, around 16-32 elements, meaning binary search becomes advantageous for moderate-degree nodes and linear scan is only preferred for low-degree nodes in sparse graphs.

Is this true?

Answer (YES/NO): NO